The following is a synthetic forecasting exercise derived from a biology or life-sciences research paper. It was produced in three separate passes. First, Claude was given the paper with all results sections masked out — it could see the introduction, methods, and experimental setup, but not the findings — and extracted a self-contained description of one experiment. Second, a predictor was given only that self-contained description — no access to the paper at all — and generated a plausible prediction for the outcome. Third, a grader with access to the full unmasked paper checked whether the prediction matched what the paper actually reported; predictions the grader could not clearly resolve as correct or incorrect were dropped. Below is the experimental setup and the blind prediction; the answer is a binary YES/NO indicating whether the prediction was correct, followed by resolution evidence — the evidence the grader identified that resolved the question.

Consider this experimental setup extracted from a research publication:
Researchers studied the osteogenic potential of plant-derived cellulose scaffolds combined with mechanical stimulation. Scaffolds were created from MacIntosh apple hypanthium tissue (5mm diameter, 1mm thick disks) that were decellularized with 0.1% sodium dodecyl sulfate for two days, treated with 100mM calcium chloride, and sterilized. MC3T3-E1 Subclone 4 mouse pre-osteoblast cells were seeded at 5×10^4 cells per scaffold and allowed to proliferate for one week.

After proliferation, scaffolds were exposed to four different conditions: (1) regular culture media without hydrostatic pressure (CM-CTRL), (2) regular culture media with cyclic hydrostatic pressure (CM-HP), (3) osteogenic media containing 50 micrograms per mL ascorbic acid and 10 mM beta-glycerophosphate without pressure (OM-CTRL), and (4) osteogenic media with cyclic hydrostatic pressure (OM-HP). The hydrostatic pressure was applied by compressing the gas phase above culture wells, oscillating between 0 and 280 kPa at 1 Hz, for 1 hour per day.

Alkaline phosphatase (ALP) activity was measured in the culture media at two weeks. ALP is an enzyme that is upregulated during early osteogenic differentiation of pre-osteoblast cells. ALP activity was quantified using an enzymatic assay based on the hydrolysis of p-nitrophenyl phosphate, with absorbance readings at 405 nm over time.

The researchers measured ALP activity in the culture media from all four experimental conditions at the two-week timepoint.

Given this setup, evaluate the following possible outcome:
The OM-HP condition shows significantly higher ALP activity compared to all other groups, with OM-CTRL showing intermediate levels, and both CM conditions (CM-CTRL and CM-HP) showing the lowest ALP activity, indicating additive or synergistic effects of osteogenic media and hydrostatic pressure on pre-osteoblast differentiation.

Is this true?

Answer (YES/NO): NO